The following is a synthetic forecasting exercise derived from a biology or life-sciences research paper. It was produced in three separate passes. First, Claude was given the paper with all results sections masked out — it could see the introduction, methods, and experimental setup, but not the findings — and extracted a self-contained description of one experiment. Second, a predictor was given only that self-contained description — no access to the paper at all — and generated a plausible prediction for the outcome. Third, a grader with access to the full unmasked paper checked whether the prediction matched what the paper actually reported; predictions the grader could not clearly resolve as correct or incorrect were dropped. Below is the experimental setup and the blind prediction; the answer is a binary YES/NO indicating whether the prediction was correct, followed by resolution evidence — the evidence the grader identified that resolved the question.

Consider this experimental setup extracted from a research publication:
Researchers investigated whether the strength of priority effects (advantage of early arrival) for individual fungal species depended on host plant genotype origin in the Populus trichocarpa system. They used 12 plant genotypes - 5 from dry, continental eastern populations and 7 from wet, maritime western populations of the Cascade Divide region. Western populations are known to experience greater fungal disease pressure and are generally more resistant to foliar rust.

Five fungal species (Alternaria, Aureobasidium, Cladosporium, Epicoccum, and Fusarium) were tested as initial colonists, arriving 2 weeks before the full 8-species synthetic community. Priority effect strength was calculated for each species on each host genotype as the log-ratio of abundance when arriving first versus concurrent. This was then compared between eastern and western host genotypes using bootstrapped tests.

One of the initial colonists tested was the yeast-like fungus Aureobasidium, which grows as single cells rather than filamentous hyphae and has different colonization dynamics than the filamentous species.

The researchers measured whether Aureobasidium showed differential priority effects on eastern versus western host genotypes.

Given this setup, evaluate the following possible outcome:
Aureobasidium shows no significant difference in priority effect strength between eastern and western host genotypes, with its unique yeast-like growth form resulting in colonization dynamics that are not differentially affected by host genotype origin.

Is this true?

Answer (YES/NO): YES